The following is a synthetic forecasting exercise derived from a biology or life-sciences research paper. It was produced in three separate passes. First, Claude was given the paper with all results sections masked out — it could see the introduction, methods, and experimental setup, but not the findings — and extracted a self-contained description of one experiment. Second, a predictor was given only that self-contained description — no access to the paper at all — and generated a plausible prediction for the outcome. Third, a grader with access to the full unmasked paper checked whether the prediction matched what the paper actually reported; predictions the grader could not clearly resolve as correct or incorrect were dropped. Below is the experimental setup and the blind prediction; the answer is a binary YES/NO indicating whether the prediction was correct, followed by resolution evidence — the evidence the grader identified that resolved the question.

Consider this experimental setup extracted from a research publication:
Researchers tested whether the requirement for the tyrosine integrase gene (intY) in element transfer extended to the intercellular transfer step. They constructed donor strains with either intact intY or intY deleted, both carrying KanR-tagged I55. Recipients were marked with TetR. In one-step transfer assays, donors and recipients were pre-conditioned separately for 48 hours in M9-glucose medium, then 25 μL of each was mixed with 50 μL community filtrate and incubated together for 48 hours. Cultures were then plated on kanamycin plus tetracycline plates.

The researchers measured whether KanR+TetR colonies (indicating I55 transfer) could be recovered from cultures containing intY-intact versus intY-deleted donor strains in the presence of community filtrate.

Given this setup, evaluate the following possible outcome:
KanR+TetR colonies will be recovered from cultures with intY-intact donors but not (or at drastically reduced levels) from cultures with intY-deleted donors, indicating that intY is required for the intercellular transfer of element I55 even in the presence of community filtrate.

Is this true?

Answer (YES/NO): YES